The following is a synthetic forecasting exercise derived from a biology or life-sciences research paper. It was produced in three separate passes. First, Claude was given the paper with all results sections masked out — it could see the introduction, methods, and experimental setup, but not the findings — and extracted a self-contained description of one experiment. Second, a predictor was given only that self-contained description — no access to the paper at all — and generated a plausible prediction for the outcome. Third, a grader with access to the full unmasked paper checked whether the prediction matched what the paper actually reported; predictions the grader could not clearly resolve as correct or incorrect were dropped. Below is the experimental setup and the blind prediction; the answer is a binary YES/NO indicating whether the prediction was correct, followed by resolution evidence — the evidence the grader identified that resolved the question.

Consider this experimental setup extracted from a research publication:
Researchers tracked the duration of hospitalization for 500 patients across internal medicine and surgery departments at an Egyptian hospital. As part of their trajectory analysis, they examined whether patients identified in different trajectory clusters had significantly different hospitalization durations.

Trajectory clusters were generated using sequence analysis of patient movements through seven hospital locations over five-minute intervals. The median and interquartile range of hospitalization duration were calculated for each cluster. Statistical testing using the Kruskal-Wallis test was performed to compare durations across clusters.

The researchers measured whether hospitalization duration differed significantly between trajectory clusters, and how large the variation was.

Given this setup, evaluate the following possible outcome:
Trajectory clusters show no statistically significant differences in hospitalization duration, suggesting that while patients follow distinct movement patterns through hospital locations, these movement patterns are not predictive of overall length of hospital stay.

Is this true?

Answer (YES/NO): NO